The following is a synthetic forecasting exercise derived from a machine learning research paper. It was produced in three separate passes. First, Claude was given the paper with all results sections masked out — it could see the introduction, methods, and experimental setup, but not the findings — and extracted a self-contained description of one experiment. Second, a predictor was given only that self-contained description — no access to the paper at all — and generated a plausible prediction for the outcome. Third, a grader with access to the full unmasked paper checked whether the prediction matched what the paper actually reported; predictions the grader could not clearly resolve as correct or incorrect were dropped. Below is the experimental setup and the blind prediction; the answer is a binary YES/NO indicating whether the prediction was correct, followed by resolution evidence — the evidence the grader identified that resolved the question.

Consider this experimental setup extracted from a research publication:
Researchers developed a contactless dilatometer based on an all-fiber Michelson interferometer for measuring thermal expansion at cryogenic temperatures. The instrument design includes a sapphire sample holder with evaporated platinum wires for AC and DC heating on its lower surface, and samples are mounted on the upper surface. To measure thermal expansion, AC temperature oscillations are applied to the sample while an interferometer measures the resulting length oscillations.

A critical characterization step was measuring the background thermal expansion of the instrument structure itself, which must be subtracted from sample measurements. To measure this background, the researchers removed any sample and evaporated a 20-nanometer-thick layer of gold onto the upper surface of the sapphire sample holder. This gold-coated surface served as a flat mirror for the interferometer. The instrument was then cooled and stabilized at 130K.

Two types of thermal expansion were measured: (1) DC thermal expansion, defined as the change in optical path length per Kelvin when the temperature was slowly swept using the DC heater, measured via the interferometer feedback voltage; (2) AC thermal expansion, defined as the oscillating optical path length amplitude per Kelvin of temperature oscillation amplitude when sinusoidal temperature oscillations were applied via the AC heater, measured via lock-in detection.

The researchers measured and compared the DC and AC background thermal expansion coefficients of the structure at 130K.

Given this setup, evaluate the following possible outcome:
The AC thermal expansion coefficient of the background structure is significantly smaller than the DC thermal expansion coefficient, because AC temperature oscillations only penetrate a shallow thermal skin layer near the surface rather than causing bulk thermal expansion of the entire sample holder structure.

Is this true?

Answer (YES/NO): YES